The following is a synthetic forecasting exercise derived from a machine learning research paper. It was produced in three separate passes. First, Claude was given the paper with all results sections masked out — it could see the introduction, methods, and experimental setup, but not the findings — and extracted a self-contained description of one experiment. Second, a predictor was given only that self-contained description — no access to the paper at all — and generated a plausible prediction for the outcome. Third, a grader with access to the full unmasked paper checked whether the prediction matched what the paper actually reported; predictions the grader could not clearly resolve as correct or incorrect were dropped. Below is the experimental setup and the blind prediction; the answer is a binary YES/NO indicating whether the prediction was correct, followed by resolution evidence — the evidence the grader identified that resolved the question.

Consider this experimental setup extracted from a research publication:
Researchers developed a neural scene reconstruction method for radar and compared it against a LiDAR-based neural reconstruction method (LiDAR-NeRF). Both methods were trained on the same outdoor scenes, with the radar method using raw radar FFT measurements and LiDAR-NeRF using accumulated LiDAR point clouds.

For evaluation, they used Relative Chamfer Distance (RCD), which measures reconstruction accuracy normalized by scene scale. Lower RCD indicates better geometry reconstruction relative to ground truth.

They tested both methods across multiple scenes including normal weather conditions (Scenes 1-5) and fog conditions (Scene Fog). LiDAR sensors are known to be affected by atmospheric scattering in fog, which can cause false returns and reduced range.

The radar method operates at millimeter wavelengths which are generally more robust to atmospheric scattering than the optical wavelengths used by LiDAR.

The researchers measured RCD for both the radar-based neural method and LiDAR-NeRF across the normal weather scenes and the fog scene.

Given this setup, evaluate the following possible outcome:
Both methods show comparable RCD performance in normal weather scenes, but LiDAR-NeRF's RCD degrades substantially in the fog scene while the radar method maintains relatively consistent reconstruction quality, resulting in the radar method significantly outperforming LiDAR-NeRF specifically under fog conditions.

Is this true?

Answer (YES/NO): NO